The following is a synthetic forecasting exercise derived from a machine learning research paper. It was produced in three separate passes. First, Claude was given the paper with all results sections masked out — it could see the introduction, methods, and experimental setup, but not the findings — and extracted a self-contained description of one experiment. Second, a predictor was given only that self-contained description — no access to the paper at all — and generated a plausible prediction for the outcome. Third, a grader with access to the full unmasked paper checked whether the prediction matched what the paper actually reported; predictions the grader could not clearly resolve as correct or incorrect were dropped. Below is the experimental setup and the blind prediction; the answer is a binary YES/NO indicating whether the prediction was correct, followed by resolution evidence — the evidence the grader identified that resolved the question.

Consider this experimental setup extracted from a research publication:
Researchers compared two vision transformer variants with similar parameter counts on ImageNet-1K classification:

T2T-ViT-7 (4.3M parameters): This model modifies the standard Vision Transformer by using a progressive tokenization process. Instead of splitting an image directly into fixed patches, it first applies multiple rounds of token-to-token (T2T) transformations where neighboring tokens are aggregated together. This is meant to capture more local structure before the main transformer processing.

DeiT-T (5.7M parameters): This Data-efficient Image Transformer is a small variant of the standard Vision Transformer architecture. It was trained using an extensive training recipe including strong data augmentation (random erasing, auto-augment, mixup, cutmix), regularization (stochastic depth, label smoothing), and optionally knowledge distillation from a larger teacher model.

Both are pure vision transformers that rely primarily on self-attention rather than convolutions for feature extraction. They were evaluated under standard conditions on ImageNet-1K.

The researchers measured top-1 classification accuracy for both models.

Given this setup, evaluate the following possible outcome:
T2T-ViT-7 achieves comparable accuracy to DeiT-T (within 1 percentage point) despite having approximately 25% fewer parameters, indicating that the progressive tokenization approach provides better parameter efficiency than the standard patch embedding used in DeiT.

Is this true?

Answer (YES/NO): YES